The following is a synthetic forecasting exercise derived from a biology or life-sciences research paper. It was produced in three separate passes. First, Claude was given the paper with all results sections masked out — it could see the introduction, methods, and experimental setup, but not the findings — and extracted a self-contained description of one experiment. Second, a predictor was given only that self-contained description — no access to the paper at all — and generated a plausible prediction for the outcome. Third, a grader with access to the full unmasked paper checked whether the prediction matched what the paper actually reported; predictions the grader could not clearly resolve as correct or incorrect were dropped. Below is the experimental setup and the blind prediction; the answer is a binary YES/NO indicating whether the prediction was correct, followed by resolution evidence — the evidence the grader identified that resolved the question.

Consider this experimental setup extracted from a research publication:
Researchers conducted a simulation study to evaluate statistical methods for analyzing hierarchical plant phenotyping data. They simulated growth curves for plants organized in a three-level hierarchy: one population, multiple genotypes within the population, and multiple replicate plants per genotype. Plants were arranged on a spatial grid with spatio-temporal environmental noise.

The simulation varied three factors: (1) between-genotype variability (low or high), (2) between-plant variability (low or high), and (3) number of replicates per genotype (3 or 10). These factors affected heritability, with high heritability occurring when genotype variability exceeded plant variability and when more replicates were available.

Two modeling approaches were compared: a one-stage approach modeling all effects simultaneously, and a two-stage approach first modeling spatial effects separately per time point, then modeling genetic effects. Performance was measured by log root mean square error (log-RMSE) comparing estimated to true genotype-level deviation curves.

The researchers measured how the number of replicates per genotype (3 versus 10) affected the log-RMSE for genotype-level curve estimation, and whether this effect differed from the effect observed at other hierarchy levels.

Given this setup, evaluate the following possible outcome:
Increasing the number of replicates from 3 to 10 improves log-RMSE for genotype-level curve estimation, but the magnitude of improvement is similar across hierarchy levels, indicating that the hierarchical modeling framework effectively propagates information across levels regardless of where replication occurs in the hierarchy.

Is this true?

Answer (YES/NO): NO